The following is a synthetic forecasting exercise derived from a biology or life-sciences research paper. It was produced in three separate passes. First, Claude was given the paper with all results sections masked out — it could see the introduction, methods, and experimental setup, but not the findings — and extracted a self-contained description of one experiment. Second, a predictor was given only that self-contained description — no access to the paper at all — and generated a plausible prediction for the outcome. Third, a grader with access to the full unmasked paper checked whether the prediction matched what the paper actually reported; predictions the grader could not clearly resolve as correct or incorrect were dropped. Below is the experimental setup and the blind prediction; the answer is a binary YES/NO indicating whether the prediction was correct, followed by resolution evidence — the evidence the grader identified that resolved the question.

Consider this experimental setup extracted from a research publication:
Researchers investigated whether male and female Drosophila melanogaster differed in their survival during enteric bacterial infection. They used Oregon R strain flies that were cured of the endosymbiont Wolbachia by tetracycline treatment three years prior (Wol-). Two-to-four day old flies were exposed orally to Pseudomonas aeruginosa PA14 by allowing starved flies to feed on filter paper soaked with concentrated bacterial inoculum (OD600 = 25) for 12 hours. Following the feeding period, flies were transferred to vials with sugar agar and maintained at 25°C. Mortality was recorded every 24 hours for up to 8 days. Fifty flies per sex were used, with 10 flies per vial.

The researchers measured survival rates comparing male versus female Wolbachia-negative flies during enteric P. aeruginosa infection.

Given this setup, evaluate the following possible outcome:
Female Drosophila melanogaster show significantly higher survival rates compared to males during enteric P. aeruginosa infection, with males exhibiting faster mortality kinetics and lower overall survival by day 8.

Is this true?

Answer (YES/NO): NO